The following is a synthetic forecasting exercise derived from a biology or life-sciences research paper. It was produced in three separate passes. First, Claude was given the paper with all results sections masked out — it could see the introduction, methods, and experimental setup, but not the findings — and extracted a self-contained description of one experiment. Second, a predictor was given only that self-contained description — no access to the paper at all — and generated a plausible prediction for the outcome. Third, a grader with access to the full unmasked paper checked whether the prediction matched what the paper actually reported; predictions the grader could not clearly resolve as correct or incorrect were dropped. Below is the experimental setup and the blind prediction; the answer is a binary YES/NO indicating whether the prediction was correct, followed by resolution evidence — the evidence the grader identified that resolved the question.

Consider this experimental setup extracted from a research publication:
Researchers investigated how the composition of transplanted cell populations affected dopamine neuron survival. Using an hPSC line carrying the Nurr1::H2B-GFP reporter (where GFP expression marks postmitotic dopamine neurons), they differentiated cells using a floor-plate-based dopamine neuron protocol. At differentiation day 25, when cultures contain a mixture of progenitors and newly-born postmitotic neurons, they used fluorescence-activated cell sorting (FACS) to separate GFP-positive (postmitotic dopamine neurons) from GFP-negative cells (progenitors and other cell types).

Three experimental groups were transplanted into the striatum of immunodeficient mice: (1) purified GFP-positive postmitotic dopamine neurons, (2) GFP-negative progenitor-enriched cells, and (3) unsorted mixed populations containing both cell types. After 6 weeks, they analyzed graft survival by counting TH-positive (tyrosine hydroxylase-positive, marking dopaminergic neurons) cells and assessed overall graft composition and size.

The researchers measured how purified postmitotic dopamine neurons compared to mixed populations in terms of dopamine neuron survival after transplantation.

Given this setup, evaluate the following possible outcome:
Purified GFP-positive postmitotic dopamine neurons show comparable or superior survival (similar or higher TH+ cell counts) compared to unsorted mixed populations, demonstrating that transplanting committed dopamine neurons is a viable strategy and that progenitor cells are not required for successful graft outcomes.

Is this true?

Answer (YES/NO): YES